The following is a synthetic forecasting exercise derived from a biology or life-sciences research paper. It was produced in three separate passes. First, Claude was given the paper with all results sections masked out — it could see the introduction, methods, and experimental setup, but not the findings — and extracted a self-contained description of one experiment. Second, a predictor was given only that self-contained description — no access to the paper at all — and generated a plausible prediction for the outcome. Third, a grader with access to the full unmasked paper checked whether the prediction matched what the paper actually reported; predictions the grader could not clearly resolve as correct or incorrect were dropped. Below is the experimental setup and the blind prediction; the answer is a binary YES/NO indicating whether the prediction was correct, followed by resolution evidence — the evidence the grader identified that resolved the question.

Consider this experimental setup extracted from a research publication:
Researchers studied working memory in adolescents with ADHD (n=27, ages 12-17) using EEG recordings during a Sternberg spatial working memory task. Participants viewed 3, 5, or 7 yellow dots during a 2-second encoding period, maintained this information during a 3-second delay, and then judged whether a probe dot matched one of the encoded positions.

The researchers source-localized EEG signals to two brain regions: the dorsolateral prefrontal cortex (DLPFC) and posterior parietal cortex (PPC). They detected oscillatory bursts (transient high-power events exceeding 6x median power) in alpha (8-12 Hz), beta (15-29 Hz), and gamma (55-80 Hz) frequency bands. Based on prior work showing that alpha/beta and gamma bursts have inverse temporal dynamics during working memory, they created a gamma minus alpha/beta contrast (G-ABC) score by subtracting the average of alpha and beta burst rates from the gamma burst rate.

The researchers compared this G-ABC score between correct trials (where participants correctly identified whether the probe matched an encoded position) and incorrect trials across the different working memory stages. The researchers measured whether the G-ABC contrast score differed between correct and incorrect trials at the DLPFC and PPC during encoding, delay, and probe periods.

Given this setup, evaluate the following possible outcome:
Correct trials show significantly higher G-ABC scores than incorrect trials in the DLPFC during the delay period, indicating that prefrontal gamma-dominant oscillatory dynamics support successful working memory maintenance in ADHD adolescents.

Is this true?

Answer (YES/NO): NO